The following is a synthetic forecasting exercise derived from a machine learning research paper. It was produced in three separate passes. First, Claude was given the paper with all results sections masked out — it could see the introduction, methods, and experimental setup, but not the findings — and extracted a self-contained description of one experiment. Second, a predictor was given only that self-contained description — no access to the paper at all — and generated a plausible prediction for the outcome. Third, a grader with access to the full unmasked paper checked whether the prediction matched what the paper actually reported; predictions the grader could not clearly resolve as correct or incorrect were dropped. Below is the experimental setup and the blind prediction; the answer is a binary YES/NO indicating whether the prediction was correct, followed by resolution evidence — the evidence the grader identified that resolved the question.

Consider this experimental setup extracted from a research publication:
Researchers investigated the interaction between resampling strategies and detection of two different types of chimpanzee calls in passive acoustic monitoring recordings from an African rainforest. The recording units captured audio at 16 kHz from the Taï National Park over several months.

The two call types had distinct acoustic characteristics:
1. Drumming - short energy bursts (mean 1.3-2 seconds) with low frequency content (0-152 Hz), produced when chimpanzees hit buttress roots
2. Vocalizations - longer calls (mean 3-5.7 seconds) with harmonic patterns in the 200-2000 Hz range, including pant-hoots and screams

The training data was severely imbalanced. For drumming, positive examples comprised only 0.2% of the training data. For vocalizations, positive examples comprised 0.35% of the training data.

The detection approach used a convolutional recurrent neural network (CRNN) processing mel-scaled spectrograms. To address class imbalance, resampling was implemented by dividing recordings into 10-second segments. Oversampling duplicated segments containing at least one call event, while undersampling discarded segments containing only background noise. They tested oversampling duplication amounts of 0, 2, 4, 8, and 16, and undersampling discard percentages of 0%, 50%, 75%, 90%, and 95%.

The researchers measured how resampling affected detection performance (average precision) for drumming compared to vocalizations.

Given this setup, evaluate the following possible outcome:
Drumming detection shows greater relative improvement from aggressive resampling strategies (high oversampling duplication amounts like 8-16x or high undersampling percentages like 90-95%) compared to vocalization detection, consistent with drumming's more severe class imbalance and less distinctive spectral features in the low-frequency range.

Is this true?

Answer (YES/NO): NO